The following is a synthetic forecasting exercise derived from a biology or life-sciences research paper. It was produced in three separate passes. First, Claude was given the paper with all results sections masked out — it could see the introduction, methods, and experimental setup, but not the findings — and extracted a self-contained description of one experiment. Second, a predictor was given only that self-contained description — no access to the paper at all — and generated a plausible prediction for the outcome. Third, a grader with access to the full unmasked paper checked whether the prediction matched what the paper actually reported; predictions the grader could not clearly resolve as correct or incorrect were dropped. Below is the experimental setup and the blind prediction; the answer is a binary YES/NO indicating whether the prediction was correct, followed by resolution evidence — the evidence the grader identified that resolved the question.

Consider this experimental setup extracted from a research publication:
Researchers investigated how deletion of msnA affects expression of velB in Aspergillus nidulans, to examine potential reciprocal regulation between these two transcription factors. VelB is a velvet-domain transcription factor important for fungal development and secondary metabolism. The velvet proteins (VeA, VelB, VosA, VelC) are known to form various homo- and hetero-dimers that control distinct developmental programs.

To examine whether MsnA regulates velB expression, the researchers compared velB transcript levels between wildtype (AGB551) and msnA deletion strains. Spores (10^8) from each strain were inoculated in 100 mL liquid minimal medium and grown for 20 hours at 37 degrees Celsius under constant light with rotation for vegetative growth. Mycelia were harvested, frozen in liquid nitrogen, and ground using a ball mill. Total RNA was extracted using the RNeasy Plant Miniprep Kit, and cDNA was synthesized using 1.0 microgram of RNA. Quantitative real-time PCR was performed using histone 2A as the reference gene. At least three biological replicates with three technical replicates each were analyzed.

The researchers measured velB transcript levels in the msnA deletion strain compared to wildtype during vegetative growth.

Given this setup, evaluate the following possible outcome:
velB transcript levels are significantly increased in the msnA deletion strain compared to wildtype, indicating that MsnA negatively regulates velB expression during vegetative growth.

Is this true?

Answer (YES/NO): YES